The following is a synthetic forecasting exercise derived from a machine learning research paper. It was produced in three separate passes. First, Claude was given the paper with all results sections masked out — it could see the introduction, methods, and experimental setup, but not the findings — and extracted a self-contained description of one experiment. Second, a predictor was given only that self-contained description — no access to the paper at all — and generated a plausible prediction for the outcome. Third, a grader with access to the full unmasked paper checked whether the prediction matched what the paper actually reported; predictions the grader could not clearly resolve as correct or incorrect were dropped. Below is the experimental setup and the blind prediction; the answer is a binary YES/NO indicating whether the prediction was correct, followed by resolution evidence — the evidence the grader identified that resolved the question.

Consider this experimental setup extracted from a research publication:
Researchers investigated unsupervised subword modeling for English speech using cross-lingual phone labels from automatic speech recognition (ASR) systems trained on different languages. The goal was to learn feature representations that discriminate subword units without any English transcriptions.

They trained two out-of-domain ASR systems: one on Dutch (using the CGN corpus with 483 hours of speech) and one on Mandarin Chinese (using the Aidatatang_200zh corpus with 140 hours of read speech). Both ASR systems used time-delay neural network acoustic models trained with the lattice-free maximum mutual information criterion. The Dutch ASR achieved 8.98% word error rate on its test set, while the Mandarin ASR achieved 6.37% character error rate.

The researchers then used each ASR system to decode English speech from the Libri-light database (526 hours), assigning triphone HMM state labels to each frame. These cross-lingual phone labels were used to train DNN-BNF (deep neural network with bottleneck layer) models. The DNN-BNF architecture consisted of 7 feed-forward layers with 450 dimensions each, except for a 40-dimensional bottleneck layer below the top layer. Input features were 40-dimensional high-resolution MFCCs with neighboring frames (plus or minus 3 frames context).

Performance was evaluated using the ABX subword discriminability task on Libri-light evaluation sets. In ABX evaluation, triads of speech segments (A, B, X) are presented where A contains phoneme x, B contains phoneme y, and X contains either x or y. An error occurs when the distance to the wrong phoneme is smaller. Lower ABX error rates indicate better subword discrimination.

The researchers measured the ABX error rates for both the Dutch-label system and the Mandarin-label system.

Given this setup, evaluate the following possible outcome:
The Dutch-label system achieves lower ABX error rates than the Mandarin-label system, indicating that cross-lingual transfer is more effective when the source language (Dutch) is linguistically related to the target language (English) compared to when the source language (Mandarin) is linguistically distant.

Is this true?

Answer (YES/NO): YES